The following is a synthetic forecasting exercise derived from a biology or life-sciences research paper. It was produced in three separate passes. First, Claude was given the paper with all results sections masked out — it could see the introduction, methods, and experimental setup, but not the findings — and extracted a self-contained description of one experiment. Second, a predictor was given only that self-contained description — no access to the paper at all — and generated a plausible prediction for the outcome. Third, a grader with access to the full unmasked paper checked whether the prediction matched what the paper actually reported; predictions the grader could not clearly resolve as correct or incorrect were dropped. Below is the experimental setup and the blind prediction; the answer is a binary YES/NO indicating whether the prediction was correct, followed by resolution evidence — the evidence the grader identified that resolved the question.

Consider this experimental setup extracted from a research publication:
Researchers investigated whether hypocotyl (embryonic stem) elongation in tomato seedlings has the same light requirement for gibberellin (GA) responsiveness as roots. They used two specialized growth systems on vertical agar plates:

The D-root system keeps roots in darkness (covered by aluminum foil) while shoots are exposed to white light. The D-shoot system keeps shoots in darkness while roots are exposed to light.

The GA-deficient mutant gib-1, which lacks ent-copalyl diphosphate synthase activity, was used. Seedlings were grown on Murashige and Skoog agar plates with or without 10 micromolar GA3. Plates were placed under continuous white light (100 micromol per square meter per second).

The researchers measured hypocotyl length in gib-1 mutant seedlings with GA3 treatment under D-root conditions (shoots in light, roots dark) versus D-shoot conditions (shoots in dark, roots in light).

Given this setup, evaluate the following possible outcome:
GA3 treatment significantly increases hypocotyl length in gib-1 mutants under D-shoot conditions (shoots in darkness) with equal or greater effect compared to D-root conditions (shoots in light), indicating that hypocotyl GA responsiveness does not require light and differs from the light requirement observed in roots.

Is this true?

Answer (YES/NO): YES